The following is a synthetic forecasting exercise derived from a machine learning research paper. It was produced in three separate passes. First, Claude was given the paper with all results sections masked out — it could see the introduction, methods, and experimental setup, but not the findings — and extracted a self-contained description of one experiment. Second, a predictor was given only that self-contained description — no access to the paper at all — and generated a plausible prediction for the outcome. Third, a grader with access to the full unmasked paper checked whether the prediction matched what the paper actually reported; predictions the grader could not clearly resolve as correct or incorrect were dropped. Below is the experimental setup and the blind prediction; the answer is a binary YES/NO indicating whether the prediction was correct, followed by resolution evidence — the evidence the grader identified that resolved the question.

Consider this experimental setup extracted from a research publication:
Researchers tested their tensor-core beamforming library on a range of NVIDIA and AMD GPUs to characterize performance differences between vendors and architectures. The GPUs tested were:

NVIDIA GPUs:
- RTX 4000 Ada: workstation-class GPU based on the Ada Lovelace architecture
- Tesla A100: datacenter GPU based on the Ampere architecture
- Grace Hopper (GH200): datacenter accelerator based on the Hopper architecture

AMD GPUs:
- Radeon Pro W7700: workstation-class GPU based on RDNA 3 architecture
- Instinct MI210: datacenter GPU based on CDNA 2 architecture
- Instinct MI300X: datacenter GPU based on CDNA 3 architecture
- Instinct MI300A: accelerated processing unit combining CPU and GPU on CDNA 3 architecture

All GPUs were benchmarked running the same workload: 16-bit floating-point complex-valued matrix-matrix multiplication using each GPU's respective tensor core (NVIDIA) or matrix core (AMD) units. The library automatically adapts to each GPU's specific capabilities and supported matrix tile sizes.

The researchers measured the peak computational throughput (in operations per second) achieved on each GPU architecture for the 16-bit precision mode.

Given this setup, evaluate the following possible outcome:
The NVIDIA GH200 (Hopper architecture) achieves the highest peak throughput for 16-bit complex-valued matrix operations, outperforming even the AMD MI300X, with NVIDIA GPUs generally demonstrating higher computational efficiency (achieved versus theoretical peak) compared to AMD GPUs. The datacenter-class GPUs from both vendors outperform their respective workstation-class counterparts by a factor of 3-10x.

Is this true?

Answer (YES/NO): NO